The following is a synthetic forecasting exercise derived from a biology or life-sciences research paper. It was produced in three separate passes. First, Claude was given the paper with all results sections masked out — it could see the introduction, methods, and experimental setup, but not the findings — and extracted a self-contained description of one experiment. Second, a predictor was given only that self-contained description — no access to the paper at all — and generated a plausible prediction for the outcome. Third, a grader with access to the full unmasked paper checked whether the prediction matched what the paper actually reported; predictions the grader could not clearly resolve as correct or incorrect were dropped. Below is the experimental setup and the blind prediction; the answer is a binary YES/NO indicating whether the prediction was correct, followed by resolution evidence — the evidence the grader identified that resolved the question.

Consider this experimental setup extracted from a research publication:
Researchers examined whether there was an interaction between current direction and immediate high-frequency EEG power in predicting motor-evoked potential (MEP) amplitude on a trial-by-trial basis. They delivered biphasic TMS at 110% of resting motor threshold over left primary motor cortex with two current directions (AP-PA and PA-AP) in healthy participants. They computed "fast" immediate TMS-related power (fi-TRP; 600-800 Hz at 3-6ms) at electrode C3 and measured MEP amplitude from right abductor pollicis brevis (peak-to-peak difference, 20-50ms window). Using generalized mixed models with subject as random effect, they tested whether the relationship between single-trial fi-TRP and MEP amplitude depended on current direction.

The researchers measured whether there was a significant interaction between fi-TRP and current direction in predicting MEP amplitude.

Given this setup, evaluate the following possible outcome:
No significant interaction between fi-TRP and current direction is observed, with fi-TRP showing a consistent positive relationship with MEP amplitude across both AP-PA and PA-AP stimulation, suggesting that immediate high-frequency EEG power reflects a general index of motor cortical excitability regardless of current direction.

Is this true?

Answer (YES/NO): YES